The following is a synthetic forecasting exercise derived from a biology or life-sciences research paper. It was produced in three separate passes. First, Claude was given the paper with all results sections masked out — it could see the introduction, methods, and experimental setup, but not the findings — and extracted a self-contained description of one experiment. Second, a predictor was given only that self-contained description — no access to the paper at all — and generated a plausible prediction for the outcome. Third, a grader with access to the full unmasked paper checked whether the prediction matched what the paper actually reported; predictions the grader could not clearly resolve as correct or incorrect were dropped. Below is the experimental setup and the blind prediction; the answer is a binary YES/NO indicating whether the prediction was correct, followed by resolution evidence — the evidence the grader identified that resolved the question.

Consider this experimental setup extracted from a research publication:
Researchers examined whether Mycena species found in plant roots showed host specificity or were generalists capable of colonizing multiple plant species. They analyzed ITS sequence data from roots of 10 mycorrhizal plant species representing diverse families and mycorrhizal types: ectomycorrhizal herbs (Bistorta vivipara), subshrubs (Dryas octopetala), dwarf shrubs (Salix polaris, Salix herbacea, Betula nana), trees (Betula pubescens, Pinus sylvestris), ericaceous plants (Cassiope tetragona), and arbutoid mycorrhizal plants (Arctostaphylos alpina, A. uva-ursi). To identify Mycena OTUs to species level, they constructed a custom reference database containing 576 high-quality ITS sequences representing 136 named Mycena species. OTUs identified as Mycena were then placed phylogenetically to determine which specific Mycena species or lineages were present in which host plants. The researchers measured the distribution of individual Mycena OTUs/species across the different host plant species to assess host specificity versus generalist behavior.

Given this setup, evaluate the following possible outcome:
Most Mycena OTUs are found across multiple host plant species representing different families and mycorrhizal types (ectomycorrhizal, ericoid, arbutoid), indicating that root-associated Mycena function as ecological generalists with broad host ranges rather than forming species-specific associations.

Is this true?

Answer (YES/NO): YES